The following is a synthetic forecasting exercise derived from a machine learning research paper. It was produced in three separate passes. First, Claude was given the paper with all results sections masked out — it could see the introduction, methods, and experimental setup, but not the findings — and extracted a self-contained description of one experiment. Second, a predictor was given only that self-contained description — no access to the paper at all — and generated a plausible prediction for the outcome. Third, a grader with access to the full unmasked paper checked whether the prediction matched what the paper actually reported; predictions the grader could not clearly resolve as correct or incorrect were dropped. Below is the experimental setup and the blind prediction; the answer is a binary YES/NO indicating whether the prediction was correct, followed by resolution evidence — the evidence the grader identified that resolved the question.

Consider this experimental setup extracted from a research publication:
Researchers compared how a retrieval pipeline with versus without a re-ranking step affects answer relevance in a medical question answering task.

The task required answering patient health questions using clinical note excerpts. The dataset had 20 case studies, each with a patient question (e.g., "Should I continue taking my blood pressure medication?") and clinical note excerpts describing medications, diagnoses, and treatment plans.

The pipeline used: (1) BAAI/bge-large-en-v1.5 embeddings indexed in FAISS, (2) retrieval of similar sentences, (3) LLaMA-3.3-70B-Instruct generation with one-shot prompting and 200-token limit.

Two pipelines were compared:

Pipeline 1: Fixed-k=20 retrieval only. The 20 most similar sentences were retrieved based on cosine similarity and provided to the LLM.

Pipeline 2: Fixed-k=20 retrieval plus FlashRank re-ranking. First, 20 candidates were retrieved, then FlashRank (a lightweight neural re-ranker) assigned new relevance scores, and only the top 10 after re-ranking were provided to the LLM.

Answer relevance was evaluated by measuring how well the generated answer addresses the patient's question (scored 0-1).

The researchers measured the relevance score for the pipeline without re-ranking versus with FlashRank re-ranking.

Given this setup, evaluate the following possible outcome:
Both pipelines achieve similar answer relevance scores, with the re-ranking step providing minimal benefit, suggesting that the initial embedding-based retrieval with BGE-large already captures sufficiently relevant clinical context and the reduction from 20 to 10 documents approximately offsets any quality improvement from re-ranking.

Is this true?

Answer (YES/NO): YES